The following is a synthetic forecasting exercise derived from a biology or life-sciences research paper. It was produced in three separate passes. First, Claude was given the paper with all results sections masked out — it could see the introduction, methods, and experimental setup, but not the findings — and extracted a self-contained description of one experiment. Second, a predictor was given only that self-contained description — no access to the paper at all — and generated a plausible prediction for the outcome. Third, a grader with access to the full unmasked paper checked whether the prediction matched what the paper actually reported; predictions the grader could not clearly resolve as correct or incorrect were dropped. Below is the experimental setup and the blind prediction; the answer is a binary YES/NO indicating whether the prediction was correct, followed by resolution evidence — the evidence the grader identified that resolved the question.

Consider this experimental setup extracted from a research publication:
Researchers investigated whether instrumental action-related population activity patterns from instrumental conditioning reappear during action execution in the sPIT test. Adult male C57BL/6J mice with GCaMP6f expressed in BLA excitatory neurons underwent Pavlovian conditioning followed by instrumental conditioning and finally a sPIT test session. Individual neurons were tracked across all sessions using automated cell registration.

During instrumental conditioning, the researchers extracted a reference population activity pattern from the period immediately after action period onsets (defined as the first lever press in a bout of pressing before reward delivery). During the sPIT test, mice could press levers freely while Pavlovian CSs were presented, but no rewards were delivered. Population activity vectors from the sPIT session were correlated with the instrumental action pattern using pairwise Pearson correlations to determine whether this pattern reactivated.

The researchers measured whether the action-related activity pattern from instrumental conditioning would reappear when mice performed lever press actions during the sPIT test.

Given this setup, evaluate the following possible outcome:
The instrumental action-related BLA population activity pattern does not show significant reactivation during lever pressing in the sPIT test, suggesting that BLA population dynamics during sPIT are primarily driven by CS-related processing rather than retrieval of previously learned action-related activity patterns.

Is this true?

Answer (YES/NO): NO